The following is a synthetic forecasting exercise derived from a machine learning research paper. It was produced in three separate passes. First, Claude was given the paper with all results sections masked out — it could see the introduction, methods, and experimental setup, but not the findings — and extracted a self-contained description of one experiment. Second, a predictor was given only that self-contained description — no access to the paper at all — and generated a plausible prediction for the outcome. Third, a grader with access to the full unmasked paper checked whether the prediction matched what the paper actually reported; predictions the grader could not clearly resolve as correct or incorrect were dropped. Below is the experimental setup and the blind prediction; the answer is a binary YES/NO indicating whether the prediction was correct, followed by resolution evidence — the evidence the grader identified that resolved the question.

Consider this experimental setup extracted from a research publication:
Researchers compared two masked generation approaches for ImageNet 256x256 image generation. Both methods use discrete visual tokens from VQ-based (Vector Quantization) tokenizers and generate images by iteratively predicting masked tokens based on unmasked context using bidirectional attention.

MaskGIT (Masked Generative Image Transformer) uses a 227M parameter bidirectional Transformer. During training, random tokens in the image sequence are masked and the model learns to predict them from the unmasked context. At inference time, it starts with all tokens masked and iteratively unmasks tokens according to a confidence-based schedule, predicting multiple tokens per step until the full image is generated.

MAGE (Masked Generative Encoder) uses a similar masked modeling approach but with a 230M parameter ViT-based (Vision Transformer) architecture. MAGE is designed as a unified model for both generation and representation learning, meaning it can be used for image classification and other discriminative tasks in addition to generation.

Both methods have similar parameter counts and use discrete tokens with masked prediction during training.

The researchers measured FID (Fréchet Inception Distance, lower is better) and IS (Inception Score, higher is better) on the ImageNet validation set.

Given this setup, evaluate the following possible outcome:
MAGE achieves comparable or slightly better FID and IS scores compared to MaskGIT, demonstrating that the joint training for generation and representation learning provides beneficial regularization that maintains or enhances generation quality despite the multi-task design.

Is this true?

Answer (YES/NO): NO